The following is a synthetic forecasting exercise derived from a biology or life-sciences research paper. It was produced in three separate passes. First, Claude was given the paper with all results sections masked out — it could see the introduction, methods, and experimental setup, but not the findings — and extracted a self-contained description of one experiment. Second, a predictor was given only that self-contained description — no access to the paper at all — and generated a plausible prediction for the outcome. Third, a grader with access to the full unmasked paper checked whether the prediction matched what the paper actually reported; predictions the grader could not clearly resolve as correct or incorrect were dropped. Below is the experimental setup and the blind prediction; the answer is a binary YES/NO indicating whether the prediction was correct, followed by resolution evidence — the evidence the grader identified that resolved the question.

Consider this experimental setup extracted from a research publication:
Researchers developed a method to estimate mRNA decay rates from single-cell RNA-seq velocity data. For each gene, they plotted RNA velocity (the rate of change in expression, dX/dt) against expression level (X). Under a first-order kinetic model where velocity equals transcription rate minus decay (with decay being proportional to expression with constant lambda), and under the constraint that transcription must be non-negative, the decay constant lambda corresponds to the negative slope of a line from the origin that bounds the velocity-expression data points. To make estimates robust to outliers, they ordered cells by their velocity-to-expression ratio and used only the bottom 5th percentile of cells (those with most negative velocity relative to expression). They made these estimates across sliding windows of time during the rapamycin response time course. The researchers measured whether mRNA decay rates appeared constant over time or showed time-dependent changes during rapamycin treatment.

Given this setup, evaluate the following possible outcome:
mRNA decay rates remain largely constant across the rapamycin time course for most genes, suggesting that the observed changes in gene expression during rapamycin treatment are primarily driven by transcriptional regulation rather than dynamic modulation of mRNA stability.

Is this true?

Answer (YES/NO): NO